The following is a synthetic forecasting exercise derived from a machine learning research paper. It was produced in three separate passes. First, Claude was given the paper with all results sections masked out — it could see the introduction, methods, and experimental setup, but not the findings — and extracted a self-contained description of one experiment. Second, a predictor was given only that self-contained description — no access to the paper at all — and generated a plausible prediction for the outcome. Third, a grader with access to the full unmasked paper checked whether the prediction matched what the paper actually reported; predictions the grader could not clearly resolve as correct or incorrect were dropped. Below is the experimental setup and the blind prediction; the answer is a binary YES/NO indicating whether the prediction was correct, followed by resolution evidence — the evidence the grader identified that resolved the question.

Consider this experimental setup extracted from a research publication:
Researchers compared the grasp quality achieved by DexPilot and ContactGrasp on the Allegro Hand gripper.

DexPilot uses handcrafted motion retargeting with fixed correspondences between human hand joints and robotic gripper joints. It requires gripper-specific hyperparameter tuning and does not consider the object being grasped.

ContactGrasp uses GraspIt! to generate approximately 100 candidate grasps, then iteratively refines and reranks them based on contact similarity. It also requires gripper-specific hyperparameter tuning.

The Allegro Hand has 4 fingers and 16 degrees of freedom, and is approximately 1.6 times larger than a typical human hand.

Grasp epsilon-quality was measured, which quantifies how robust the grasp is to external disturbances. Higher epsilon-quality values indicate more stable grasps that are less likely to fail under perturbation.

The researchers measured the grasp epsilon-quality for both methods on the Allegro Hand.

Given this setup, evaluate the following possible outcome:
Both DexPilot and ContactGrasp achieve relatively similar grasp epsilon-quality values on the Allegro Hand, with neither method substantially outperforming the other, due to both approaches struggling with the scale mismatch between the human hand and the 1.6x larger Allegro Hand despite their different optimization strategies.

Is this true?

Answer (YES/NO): NO